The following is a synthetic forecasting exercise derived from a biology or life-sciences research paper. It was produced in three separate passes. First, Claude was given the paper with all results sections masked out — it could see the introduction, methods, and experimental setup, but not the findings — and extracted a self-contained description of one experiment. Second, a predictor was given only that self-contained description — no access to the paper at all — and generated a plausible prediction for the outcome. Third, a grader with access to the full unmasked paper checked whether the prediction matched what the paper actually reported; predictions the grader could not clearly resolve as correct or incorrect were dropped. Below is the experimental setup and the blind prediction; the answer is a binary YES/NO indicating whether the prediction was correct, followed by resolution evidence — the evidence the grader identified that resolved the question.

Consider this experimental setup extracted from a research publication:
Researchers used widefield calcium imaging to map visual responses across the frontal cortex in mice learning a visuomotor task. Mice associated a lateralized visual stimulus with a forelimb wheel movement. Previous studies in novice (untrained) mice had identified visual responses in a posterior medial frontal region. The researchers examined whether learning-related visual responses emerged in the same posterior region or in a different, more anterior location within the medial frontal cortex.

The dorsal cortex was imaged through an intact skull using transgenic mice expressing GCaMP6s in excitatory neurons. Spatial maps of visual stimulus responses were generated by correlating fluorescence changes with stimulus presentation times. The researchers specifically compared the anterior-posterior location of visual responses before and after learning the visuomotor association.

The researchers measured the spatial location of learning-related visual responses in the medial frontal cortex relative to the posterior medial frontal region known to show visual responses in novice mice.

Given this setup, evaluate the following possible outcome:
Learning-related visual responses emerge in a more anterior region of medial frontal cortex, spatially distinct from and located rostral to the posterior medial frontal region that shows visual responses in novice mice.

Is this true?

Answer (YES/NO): YES